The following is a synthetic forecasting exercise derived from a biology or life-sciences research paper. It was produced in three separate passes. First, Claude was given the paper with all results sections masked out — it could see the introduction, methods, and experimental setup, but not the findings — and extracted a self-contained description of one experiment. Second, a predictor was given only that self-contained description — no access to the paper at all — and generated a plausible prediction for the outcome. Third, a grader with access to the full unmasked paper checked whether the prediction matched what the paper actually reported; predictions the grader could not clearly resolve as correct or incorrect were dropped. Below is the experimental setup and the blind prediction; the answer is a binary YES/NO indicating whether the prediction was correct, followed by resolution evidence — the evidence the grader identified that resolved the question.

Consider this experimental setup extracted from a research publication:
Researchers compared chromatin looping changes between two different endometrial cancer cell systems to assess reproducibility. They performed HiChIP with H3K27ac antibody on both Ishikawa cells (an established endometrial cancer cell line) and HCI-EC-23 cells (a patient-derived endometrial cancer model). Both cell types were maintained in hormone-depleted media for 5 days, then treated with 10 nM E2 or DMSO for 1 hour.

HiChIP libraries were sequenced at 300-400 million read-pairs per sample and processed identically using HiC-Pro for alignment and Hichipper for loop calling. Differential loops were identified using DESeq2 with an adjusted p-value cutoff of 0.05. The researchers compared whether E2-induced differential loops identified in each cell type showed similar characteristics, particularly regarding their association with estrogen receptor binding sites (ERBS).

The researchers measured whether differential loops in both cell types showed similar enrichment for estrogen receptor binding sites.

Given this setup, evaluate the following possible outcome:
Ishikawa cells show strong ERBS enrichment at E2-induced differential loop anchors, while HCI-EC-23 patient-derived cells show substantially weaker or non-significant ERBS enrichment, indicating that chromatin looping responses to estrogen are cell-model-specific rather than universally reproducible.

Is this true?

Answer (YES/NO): NO